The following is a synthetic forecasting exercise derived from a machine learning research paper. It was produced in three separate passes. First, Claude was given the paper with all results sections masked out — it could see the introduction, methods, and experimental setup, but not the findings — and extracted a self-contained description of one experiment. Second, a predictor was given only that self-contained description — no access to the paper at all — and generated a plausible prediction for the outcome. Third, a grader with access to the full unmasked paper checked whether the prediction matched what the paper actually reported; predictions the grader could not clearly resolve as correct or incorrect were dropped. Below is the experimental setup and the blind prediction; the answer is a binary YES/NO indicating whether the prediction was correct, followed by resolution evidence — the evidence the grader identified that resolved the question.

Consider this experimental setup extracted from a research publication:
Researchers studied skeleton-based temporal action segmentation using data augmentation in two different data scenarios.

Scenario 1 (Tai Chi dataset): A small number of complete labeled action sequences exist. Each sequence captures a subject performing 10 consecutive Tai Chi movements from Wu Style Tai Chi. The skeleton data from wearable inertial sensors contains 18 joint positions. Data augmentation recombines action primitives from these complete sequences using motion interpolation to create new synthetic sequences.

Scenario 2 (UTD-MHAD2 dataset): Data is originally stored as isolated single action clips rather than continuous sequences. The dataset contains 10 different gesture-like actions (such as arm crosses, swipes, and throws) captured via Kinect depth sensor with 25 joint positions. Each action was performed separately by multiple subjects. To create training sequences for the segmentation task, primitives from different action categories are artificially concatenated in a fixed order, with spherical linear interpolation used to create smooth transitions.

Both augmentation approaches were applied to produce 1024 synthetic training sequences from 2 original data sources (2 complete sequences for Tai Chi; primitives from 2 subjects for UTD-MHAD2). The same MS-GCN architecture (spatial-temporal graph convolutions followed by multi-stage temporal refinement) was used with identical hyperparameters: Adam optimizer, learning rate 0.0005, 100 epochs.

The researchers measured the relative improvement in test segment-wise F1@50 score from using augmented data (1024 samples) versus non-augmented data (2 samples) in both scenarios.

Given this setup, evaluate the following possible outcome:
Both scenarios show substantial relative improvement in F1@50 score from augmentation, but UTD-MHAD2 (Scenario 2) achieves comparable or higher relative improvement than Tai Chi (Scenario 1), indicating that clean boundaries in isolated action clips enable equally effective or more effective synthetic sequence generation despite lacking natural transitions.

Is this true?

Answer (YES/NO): YES